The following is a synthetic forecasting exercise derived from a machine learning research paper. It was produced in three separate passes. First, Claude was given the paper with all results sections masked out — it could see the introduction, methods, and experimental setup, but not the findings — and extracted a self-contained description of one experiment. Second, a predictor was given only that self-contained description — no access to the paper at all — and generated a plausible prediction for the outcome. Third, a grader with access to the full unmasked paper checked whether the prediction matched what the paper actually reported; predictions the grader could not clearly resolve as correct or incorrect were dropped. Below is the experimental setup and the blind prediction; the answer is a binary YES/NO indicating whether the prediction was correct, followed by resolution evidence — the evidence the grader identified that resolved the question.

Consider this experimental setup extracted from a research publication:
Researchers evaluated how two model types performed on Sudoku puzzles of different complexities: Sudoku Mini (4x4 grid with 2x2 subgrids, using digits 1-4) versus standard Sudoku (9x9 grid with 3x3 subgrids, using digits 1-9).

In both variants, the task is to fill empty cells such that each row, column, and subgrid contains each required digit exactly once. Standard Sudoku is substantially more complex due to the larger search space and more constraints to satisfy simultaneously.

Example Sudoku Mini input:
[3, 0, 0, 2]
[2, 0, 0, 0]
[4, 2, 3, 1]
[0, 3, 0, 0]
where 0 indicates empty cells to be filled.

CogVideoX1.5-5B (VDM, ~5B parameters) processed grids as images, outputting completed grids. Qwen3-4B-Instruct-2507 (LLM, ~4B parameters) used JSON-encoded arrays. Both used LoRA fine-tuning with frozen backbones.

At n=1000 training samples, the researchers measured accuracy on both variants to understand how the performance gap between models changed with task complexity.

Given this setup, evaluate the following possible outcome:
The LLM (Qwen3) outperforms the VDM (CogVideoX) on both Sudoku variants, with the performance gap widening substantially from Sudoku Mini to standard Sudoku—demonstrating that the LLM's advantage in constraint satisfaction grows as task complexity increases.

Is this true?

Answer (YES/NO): NO